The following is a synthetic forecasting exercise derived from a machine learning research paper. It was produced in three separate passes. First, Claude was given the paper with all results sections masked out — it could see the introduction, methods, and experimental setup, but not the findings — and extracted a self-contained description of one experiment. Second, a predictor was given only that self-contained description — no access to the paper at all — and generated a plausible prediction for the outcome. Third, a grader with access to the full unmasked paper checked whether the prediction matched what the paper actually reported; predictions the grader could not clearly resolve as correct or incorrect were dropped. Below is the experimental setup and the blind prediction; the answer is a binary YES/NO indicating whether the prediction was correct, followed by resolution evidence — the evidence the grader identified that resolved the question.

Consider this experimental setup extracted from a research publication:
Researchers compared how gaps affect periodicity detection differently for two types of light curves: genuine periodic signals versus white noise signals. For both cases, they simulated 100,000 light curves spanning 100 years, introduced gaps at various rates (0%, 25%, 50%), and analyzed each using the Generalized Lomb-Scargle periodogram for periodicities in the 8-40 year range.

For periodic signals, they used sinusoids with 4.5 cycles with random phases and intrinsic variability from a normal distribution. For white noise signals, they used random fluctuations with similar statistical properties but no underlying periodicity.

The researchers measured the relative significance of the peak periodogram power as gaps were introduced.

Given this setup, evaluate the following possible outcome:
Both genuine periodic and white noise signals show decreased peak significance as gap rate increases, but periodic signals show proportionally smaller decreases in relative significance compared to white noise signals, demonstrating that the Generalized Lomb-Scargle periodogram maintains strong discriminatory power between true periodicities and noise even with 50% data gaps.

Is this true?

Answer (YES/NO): NO